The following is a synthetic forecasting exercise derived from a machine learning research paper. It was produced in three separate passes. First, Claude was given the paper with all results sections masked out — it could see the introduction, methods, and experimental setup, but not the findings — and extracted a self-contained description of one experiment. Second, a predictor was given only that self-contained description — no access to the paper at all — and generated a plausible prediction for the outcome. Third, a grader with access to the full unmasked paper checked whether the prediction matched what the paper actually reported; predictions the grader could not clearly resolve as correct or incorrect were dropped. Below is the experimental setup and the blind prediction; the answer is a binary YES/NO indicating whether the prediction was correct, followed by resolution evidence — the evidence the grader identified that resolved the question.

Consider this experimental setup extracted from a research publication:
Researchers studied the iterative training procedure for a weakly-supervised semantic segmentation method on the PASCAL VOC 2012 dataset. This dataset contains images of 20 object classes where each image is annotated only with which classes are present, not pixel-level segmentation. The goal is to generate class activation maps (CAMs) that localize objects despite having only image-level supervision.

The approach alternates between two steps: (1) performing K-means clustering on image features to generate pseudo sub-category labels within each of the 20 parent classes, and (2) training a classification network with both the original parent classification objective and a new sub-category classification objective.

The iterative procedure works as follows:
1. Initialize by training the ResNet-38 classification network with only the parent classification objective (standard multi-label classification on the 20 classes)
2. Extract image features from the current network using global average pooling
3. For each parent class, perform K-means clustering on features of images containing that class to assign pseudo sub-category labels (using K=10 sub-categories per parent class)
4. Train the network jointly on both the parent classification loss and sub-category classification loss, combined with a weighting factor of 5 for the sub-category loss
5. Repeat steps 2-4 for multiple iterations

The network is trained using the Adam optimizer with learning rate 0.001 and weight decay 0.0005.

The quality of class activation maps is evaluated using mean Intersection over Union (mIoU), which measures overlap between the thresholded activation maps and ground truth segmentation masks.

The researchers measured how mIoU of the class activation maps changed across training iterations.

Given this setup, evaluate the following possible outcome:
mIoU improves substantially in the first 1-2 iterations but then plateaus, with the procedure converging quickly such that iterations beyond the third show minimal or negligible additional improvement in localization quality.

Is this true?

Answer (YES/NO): NO